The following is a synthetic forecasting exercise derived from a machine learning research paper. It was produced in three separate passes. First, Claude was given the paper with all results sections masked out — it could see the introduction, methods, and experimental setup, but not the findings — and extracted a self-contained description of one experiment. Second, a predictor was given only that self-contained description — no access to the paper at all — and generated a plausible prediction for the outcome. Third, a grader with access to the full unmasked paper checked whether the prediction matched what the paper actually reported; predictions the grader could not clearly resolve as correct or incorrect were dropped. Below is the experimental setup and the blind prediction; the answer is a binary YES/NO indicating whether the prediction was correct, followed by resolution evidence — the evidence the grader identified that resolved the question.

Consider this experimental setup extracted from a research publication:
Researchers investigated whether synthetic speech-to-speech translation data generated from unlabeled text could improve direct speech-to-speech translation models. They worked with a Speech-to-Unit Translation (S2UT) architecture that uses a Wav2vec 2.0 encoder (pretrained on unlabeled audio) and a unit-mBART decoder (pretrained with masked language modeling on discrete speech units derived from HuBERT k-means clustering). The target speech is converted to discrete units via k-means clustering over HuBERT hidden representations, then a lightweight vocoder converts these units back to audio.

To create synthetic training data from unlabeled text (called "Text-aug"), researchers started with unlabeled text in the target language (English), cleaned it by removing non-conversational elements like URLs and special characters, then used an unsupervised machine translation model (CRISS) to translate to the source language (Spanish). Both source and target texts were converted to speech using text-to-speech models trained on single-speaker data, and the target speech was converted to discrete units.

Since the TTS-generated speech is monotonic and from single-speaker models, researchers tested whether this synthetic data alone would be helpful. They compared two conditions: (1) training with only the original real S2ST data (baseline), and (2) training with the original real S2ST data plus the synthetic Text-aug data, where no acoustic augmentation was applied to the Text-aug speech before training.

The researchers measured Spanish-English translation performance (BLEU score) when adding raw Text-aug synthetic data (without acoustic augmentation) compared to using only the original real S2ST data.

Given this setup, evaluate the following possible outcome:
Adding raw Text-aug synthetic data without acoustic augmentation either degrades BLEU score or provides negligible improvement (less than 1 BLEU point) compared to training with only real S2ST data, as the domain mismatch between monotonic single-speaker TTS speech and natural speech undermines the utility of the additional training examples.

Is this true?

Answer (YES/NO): YES